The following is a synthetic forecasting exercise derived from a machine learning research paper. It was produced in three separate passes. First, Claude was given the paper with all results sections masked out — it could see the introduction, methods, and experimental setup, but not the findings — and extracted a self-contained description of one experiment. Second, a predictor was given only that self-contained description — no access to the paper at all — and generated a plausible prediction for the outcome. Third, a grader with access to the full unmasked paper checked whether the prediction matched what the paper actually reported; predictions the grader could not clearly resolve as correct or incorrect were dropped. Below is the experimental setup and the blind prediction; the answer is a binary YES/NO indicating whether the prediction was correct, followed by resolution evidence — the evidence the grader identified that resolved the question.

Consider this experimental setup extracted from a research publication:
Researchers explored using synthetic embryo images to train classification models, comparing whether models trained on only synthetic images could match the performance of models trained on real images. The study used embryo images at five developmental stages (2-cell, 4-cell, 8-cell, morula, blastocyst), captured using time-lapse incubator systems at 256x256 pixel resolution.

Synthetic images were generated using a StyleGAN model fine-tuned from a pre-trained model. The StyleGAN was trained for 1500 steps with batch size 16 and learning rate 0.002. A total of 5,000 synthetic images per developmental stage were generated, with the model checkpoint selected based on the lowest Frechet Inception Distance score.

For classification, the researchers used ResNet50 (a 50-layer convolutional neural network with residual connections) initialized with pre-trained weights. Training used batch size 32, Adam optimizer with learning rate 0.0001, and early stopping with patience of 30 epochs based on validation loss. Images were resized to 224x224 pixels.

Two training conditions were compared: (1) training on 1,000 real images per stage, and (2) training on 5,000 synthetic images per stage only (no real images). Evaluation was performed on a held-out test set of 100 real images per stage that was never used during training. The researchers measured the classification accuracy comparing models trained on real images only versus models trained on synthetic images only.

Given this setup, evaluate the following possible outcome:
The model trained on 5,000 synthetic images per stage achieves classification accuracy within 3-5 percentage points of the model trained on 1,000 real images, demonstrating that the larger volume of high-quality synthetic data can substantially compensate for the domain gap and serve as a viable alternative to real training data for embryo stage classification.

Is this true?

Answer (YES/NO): NO